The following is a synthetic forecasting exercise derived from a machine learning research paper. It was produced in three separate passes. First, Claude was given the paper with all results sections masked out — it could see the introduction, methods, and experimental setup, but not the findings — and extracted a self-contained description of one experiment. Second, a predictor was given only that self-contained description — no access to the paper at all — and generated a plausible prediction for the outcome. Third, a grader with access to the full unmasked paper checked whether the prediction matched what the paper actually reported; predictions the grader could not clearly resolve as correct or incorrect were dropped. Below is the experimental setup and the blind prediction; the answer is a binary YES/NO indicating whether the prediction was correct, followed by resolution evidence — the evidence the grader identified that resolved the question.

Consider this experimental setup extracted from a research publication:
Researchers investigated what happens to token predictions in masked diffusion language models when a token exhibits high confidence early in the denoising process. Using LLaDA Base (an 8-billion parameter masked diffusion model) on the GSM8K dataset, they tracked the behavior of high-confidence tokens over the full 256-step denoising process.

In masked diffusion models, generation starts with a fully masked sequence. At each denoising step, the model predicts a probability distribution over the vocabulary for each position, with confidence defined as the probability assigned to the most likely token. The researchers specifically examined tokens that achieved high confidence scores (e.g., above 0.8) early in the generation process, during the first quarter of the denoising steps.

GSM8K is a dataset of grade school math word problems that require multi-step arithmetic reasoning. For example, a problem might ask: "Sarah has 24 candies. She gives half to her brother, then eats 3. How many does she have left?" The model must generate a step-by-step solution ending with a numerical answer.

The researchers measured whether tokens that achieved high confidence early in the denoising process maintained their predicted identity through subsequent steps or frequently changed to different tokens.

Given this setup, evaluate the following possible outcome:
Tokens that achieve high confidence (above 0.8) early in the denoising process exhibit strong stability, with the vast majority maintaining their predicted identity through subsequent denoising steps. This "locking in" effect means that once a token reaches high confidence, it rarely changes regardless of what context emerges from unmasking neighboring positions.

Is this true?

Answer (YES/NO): YES